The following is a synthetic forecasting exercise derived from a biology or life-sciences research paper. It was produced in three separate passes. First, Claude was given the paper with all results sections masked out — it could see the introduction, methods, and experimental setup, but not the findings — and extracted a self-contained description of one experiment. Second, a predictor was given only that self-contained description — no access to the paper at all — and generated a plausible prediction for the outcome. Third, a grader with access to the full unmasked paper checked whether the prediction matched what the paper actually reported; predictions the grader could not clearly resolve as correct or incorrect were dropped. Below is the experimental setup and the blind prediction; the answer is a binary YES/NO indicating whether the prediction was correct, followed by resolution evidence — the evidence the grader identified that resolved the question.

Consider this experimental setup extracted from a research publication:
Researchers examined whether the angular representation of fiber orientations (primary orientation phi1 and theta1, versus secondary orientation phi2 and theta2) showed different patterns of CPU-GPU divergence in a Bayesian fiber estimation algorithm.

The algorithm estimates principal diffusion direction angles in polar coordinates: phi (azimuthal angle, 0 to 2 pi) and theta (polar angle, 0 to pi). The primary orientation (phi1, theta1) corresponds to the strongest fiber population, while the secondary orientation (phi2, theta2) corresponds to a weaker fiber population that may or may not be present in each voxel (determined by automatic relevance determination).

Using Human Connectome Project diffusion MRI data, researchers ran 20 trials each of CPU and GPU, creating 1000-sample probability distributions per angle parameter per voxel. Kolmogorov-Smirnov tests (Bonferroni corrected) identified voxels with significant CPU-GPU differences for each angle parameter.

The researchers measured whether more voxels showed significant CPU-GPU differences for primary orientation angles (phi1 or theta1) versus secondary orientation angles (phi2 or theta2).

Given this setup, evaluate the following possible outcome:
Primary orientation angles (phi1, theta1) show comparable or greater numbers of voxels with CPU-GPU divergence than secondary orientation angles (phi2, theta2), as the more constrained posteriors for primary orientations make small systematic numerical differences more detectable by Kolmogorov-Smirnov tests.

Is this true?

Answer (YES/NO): NO